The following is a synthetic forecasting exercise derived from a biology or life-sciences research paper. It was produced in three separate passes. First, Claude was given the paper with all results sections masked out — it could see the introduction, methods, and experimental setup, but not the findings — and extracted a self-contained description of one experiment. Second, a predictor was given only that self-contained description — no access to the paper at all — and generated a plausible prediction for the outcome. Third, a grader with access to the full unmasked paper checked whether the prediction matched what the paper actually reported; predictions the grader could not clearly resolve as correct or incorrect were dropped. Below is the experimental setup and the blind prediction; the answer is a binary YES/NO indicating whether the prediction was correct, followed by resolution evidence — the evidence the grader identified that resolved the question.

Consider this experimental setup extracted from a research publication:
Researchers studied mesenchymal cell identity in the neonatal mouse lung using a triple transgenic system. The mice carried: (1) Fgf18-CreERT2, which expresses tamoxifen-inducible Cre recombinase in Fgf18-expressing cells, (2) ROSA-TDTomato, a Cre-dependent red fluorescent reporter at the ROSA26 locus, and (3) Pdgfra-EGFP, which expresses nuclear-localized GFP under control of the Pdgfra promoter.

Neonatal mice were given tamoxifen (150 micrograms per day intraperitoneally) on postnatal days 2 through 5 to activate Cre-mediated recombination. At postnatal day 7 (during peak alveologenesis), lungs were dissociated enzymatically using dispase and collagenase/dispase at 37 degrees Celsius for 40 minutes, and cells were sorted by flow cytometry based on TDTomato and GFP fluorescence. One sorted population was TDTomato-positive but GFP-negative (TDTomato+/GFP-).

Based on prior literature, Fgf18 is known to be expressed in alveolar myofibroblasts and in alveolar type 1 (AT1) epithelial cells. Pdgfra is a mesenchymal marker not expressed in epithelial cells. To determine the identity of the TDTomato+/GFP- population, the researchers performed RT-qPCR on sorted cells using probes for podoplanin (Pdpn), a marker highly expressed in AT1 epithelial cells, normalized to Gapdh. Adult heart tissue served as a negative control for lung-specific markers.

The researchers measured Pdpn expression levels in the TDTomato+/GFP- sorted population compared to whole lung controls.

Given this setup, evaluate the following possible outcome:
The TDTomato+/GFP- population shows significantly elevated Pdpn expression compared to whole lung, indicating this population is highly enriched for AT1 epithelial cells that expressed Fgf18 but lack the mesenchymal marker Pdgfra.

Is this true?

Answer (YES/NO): YES